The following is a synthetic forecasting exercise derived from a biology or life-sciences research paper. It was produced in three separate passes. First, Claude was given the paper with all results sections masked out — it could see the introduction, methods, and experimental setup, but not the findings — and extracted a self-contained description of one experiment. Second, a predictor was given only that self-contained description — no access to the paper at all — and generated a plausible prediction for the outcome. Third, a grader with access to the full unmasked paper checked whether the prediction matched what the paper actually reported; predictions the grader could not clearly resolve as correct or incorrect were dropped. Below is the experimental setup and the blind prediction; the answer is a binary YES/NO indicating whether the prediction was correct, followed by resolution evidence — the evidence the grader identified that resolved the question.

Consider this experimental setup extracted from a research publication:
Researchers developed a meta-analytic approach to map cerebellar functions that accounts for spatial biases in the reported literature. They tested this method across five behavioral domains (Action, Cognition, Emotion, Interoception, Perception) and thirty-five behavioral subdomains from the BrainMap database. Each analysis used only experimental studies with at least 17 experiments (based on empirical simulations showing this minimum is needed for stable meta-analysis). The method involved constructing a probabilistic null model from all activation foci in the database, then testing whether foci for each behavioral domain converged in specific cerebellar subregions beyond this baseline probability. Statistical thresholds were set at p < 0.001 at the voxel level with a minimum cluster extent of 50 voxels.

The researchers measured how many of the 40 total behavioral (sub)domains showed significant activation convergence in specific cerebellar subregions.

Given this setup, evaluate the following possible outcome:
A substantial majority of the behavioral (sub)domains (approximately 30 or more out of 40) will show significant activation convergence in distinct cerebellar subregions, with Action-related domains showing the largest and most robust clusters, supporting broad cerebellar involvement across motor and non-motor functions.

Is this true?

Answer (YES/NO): NO